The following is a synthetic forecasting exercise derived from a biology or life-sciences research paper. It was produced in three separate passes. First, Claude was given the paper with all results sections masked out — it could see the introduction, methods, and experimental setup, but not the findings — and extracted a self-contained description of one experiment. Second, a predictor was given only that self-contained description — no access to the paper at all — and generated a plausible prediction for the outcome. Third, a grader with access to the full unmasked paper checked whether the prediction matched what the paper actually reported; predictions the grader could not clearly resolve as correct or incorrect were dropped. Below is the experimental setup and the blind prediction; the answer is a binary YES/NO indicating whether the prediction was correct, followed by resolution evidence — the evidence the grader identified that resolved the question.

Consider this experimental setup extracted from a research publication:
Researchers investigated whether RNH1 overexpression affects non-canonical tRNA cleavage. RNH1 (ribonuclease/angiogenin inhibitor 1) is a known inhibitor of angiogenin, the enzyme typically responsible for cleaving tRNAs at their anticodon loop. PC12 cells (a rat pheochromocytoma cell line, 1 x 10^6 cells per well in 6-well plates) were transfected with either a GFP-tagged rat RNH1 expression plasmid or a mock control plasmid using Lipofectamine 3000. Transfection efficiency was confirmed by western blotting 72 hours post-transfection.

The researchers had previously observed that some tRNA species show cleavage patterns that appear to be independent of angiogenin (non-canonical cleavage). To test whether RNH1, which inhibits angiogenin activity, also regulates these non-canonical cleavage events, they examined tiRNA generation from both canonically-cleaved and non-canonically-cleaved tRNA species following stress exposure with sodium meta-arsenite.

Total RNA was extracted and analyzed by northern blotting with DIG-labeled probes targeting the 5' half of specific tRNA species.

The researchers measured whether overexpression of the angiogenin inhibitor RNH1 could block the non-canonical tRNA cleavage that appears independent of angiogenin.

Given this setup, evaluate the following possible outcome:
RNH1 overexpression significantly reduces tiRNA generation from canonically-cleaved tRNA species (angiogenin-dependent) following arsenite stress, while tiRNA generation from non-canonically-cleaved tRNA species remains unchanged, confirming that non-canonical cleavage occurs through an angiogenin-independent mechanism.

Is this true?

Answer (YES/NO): NO